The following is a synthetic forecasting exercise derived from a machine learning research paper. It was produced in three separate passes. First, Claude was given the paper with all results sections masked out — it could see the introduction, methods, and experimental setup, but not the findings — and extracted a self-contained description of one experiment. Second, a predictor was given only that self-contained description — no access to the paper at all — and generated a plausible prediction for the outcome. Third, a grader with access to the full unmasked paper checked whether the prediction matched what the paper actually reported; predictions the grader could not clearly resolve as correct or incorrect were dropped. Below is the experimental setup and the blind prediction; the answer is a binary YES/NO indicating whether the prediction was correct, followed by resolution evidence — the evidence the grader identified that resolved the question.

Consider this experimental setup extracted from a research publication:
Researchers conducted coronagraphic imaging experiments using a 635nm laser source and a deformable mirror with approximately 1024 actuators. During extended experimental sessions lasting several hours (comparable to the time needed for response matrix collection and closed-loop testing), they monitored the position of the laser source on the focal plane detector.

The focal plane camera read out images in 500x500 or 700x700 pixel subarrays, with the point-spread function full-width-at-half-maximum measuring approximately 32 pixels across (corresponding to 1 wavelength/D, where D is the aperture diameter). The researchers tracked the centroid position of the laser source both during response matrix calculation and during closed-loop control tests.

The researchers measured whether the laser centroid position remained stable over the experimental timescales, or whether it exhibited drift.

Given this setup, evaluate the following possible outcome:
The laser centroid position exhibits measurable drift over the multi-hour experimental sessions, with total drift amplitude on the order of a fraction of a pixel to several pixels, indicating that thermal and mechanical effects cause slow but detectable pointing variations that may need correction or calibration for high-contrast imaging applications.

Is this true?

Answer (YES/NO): YES